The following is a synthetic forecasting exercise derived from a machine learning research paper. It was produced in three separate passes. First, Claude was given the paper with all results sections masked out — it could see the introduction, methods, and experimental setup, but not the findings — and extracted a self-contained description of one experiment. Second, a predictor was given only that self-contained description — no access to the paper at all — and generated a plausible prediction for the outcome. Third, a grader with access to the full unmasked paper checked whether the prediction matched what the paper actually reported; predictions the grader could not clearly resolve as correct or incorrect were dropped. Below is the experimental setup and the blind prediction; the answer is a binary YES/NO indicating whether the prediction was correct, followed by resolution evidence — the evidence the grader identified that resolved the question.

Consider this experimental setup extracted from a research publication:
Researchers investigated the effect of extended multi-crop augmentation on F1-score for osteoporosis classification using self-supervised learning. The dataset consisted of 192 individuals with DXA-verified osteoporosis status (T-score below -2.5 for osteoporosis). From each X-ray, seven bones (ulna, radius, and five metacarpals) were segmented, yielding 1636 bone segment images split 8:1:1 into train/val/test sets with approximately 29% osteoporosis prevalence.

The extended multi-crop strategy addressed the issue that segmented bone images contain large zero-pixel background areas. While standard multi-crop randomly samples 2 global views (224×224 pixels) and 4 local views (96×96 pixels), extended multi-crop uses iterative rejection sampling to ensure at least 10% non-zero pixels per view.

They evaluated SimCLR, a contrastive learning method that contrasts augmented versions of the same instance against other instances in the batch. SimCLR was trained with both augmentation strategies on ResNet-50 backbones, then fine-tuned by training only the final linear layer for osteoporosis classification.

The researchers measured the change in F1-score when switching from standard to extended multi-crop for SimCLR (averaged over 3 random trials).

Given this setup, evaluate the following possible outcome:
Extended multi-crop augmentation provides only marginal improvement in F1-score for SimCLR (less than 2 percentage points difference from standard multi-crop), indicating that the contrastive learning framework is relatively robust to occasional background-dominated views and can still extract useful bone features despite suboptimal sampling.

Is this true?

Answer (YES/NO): NO